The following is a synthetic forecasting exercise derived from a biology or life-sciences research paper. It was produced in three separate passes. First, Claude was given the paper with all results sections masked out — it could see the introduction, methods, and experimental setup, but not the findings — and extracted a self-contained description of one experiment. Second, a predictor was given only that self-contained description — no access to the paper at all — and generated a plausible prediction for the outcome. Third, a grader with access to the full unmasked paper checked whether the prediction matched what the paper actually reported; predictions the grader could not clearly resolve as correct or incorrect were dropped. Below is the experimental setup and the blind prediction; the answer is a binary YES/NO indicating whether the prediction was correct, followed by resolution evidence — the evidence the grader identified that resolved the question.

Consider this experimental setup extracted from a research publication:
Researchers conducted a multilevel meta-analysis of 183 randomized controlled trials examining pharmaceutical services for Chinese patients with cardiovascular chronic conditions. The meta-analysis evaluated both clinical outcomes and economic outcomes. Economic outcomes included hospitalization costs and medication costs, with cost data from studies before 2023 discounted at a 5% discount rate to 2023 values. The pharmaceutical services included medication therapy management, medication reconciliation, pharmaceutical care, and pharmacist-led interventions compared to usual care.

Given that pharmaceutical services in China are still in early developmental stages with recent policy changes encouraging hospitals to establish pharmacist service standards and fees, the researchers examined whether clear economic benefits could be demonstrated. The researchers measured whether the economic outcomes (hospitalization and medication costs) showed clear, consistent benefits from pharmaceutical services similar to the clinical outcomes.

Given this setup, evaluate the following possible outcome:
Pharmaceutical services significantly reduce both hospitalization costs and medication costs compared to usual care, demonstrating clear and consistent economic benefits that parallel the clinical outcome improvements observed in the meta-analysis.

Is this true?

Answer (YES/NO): NO